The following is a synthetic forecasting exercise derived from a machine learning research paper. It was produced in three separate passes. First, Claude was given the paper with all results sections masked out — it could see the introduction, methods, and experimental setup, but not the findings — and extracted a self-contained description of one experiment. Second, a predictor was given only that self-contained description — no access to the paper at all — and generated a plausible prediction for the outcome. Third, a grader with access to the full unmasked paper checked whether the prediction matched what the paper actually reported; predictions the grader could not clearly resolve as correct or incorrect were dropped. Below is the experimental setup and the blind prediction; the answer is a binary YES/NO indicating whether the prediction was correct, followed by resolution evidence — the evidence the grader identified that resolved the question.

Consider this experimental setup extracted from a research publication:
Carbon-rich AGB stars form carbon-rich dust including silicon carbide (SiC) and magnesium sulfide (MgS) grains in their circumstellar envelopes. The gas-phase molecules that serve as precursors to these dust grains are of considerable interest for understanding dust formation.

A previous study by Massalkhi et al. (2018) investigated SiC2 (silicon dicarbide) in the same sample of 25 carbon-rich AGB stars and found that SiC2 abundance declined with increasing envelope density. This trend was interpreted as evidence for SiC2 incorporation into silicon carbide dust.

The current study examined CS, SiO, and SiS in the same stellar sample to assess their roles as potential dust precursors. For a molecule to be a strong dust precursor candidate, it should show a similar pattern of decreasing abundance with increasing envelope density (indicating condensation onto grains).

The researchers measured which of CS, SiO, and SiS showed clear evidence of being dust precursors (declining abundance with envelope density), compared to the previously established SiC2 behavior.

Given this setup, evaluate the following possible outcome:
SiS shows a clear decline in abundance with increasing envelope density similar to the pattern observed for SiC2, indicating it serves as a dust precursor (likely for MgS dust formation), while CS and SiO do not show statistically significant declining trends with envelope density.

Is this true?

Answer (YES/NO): NO